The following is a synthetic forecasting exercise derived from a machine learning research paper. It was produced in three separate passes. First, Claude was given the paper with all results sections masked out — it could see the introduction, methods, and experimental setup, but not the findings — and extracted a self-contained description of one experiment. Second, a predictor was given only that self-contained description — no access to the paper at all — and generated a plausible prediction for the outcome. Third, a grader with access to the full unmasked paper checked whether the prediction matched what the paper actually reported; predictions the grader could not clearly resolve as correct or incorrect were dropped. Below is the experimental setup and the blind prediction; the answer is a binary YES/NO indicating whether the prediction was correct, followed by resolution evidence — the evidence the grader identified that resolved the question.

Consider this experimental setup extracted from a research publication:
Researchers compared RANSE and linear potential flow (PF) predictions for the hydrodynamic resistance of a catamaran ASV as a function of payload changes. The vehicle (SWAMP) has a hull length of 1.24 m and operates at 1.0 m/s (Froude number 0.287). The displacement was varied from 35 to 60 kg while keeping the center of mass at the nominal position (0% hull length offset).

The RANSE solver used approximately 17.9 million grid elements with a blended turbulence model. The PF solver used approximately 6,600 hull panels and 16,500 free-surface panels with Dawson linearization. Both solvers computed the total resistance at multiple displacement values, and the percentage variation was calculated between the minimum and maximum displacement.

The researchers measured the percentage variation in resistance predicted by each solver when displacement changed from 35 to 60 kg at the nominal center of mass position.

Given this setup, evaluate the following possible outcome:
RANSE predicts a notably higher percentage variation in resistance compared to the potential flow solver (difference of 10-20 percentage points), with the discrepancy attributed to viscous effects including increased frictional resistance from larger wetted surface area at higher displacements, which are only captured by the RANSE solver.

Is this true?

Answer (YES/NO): NO